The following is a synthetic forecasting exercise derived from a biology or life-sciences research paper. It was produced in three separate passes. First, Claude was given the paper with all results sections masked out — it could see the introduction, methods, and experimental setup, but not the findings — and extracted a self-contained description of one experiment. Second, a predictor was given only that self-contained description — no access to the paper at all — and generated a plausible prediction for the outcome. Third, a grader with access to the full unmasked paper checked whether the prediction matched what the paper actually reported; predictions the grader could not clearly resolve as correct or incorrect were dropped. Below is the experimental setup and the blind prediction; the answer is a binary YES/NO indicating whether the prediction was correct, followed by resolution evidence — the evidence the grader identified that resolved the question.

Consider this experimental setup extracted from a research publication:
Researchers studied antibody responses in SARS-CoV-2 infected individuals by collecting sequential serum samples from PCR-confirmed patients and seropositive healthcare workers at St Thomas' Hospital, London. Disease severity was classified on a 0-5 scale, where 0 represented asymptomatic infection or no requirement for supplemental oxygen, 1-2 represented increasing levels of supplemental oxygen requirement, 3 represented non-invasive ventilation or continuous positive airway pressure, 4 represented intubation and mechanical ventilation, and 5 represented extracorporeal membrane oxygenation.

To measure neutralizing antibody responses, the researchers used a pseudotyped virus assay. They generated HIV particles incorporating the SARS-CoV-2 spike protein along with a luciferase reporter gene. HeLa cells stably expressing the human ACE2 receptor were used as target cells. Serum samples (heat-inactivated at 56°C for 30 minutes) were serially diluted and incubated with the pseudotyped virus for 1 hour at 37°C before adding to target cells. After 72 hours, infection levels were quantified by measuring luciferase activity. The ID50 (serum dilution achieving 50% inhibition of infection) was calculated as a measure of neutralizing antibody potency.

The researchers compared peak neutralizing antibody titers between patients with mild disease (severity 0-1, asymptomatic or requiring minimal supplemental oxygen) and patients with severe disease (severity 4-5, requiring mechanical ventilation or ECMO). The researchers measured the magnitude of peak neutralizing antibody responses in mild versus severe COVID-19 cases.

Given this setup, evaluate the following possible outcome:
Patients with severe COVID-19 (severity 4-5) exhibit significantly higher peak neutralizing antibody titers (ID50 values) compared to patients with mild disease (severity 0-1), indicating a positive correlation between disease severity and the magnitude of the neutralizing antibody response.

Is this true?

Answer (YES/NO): YES